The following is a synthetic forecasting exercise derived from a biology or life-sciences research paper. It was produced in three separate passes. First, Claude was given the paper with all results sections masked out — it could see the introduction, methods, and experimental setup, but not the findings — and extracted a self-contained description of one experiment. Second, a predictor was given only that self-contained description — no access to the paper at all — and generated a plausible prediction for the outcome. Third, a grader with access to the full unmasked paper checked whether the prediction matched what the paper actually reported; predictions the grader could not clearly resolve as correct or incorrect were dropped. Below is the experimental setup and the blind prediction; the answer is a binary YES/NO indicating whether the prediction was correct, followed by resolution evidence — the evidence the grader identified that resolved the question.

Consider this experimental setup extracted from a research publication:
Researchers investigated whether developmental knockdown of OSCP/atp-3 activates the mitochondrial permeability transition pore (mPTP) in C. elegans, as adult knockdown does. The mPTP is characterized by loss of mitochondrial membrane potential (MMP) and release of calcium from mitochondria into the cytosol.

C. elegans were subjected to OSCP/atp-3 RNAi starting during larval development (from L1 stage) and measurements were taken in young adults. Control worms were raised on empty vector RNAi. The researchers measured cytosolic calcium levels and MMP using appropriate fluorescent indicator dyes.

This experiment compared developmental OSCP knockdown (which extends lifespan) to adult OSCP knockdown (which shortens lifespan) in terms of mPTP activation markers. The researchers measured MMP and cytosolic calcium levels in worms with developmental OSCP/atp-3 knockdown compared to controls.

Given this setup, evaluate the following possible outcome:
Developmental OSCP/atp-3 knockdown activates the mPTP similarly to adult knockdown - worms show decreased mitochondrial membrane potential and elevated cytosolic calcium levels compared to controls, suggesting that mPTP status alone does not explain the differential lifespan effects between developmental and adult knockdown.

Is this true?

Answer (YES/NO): NO